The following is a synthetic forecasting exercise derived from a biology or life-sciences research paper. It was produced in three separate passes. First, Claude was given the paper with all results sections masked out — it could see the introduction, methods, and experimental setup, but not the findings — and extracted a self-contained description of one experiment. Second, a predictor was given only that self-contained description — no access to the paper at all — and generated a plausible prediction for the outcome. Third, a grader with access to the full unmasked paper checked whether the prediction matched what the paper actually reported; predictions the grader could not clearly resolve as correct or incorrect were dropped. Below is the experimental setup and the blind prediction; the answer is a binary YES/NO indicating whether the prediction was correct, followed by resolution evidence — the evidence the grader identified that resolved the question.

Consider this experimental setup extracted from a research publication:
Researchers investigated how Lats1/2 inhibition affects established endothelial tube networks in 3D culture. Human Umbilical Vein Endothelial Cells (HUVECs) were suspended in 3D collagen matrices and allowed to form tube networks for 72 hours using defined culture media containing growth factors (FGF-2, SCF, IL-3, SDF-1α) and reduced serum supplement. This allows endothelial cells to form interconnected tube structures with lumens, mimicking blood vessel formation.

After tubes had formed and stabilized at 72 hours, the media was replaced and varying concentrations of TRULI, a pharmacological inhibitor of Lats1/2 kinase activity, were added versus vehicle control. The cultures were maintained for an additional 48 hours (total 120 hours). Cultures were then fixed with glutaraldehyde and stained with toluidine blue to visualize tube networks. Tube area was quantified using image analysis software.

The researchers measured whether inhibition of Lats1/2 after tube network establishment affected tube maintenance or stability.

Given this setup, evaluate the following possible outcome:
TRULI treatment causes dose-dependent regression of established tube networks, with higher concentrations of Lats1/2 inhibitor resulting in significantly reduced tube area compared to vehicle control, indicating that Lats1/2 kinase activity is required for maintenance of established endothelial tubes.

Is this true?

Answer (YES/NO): YES